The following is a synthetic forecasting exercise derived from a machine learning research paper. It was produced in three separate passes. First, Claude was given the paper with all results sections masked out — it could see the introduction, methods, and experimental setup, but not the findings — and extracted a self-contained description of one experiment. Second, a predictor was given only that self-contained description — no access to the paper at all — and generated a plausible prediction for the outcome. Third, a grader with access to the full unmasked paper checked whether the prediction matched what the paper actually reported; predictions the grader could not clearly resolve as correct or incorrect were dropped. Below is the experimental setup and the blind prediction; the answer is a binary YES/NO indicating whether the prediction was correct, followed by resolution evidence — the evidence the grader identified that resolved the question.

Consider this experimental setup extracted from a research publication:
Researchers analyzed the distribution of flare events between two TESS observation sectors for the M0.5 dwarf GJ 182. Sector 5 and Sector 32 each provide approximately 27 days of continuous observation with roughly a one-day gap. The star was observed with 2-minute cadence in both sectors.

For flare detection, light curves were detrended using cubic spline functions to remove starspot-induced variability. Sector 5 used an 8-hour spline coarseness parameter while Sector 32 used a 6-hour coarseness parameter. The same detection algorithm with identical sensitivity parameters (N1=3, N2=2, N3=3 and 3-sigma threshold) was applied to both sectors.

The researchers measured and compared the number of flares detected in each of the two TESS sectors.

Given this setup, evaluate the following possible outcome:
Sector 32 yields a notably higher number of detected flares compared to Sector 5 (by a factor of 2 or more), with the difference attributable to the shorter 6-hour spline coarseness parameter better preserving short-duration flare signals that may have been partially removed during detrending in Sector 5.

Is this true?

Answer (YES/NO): NO